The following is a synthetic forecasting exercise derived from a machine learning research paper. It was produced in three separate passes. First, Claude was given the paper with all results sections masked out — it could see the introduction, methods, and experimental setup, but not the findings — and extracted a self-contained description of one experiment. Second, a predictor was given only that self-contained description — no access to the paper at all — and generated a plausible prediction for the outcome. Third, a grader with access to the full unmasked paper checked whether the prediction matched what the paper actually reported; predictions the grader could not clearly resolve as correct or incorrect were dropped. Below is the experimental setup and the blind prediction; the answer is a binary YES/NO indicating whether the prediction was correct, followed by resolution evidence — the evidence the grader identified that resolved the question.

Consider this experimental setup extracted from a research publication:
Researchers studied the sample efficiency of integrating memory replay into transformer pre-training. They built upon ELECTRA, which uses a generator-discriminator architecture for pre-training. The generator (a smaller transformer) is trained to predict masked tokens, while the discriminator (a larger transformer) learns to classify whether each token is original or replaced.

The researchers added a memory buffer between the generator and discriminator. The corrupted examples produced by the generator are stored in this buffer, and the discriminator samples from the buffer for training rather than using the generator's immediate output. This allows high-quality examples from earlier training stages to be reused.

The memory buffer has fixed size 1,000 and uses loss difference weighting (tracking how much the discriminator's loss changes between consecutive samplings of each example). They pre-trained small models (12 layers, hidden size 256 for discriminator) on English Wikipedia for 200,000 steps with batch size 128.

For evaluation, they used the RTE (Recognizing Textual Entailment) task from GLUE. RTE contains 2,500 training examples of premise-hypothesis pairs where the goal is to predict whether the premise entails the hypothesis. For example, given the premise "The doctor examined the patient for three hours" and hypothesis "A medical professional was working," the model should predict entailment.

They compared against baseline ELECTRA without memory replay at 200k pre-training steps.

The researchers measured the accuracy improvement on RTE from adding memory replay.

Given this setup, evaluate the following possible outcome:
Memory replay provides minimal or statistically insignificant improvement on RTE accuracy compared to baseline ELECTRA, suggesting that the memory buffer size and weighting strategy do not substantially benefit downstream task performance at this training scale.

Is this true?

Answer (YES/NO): NO